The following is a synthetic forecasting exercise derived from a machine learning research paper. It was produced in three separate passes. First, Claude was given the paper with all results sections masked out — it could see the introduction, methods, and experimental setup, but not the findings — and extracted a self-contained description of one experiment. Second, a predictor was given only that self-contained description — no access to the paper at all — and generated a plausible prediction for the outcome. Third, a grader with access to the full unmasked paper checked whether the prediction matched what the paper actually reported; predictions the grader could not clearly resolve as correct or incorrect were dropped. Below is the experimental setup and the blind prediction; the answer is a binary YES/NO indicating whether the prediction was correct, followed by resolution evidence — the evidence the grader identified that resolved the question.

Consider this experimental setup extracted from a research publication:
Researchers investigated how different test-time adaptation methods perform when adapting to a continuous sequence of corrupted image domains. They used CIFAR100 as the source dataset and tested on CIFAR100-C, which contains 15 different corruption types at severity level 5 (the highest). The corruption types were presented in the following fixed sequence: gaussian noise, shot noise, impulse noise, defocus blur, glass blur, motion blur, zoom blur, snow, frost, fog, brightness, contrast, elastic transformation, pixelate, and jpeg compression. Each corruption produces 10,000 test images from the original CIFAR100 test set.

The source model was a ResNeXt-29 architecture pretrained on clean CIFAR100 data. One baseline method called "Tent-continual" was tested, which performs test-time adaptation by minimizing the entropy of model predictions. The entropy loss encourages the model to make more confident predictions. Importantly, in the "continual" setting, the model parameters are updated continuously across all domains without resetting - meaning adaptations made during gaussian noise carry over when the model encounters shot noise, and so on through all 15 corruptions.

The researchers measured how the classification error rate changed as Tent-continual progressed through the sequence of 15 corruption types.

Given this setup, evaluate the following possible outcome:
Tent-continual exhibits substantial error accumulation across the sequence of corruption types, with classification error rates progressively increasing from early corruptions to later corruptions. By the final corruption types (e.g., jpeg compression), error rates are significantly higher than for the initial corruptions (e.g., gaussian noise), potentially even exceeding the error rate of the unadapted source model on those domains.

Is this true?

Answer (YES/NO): YES